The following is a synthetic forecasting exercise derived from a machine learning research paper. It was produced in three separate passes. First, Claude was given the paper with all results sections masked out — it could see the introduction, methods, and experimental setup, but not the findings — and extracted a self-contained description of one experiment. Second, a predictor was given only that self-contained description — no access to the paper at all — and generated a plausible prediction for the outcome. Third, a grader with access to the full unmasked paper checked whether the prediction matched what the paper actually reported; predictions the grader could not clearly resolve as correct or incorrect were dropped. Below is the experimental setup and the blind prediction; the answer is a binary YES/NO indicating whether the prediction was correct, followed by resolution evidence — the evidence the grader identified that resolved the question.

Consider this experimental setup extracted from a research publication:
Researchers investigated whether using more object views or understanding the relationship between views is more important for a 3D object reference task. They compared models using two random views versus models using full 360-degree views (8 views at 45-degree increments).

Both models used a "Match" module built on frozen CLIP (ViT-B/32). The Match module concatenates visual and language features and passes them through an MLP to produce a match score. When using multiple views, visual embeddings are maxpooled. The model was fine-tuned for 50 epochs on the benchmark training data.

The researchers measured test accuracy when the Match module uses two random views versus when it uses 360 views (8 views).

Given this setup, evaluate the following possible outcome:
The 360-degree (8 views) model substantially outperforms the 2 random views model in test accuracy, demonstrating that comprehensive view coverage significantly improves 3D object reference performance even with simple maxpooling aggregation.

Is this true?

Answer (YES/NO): NO